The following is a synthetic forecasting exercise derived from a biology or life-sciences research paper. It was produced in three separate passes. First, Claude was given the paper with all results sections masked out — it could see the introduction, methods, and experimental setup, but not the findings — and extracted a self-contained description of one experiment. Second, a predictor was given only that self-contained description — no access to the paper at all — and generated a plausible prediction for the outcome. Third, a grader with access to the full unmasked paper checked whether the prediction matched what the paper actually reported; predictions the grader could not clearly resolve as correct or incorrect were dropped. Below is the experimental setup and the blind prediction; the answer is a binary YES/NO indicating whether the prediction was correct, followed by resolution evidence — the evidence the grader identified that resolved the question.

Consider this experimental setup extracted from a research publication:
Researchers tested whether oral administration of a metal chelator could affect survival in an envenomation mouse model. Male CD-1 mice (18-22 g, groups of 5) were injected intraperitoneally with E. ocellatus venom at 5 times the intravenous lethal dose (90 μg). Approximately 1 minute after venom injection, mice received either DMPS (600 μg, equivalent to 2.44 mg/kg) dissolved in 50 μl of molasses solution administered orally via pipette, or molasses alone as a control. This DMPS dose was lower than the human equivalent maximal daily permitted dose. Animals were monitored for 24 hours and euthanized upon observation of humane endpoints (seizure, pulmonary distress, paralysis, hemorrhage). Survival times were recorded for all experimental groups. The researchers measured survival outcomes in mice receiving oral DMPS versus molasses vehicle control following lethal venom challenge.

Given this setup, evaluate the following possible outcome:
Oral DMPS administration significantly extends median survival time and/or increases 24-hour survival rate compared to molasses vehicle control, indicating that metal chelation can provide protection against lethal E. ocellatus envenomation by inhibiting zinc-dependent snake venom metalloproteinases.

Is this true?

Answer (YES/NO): YES